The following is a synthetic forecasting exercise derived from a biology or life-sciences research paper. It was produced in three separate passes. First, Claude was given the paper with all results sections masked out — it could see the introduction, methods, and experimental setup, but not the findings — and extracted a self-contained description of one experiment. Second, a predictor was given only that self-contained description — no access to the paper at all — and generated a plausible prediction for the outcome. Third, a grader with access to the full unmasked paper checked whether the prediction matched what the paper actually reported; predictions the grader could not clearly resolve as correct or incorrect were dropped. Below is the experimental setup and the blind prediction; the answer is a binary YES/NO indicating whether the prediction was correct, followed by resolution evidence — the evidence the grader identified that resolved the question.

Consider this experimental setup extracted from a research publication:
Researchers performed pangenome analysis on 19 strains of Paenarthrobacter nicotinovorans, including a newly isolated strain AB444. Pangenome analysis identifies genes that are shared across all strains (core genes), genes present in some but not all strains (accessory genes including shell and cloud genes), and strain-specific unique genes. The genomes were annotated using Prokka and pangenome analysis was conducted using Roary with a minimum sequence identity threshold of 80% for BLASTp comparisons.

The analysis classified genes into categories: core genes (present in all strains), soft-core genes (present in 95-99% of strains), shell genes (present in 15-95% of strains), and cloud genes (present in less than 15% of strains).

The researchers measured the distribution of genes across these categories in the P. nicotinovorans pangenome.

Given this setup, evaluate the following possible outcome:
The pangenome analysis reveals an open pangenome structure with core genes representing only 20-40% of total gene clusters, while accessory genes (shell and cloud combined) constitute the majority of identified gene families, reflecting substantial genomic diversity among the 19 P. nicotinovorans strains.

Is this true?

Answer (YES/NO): NO